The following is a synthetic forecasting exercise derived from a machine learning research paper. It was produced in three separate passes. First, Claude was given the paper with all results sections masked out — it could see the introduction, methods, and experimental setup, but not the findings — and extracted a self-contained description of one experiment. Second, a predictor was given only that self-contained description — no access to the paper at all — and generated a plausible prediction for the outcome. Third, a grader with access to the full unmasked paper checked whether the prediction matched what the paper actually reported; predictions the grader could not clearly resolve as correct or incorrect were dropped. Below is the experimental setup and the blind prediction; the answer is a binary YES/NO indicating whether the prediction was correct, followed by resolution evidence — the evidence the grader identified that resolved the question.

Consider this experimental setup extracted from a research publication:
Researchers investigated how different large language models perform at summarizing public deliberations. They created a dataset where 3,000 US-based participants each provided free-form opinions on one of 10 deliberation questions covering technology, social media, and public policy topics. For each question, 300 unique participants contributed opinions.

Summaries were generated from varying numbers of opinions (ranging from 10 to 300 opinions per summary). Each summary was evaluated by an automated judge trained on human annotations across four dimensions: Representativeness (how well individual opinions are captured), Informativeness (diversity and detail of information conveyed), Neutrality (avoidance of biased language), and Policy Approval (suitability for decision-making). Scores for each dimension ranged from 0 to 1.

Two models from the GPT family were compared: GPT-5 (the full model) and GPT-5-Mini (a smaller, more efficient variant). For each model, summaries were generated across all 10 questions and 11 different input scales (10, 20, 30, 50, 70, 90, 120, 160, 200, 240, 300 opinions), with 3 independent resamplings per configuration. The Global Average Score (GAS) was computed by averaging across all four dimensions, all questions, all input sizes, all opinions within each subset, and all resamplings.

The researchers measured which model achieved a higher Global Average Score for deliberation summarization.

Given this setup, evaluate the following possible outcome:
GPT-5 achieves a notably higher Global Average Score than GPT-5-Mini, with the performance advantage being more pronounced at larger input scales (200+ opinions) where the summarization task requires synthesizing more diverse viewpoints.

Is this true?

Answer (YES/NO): NO